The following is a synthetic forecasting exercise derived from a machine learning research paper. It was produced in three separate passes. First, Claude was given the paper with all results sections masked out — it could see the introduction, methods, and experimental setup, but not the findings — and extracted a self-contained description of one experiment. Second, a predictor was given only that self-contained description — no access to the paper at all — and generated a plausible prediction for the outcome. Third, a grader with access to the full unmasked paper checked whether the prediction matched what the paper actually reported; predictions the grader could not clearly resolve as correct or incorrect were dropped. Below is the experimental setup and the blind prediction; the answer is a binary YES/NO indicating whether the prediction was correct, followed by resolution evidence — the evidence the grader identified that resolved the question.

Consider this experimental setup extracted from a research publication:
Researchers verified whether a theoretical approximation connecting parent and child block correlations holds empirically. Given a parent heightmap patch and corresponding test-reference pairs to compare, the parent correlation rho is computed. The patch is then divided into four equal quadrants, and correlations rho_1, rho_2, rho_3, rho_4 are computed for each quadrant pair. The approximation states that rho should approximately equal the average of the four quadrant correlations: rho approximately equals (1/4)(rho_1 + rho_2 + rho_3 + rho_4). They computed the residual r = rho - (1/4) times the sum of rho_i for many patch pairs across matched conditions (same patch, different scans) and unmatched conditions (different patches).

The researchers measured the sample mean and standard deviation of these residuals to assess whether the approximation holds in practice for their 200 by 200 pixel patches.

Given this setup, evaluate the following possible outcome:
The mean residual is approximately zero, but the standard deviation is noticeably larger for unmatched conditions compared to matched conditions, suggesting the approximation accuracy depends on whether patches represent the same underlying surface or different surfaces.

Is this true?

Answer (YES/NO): NO